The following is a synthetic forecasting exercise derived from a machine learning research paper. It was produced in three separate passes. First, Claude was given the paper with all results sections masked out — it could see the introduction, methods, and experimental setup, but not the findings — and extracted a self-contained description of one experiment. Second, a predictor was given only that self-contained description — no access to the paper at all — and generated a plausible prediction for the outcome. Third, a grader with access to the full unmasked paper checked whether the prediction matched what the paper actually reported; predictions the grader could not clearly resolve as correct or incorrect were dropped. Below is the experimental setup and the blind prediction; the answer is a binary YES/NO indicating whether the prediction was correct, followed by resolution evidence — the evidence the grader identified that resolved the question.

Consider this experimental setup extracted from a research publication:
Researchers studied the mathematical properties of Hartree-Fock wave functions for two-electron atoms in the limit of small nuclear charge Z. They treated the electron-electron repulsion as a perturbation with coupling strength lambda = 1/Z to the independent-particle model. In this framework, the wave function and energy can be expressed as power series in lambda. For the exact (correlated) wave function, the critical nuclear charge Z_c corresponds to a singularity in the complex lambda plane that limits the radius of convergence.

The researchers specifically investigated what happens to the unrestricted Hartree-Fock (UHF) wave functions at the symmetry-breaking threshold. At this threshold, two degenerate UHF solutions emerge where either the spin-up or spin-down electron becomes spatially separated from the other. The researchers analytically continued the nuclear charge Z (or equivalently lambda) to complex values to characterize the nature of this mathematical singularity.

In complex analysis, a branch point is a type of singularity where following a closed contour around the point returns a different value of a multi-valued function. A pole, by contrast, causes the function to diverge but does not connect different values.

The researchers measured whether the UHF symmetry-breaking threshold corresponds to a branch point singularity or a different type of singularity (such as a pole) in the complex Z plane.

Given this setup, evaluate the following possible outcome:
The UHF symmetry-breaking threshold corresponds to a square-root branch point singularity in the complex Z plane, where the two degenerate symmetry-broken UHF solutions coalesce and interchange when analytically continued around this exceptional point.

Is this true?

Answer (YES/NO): YES